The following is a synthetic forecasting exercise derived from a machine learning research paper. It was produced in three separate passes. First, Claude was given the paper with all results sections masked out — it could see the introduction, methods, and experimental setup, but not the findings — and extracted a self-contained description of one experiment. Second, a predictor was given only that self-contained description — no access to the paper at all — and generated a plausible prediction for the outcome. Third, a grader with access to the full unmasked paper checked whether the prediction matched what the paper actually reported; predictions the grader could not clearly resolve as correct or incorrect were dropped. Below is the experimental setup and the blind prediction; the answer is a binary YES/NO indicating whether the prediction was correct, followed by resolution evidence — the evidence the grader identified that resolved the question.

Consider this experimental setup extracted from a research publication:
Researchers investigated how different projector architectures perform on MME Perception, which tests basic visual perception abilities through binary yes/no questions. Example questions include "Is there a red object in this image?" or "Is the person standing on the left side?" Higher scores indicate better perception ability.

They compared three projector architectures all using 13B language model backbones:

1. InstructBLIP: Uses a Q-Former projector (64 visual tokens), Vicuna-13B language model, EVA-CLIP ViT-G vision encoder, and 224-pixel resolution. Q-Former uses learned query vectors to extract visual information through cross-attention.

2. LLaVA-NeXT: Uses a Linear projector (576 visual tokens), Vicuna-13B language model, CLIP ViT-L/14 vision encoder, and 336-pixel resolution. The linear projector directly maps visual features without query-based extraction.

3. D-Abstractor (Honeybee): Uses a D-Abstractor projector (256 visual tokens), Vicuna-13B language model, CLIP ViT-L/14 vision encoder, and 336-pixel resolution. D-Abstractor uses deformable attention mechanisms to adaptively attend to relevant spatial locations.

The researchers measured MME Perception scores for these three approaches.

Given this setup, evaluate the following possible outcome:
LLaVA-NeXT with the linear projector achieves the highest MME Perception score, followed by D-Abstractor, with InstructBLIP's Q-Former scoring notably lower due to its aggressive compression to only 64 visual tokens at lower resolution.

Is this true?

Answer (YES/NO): NO